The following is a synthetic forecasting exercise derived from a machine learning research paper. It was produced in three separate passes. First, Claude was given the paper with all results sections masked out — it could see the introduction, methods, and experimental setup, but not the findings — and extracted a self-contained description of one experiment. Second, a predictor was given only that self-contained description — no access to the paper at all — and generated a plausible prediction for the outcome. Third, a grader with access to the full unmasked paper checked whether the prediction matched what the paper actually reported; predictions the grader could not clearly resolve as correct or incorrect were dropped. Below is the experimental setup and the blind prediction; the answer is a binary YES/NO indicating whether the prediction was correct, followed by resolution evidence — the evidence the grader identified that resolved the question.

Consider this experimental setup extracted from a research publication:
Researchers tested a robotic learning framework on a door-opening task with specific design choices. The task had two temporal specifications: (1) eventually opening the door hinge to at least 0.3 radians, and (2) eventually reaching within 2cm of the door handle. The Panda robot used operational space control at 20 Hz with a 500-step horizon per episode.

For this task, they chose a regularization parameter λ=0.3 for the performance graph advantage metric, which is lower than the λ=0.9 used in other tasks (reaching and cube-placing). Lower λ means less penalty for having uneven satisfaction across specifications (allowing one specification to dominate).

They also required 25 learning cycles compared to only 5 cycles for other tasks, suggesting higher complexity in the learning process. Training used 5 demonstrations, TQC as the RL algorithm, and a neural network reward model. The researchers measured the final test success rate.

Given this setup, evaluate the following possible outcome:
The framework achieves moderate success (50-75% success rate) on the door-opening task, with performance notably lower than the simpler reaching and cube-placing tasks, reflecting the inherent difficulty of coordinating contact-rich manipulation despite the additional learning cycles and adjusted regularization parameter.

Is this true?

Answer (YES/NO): NO